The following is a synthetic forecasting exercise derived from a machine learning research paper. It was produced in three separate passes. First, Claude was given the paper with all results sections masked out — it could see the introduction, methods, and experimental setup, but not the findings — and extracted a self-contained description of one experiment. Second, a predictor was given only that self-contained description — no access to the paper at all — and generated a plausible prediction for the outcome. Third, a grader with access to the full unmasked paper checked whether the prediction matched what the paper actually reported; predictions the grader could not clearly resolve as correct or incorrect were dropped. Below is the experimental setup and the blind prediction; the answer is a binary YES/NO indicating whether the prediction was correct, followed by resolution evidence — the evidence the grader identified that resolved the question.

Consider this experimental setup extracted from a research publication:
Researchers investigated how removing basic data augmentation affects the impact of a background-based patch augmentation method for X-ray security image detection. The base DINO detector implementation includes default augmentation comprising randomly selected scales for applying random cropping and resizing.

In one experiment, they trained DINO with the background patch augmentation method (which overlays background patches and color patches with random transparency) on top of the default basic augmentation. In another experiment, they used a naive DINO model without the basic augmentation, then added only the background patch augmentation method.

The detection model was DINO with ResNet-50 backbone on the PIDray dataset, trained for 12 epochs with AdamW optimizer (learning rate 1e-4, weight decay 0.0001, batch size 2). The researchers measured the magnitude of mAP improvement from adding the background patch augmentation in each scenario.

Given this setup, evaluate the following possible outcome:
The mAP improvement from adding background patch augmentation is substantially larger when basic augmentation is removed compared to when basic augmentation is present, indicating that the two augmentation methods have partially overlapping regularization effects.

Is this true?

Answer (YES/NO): YES